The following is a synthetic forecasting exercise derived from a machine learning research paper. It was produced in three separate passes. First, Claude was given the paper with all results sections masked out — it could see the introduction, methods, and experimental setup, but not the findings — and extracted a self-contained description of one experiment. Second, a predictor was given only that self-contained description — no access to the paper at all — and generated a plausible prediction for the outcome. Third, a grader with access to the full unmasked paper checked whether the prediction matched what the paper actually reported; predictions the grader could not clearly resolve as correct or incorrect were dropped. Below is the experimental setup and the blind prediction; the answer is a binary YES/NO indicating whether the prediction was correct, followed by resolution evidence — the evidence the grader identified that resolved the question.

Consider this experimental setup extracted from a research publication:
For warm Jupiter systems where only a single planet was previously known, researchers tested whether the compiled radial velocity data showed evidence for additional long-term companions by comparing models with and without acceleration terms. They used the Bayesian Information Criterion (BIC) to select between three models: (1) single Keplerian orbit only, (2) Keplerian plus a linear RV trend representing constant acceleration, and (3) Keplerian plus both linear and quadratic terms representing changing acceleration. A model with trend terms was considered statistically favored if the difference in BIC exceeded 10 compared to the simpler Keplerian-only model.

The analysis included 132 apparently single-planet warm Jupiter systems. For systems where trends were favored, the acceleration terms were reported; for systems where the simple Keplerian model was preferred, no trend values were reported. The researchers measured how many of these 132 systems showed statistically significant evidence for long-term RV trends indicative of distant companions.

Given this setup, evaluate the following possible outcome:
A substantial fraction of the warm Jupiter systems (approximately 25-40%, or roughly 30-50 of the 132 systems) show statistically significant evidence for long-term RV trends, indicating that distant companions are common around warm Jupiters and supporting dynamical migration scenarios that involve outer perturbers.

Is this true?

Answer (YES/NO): NO